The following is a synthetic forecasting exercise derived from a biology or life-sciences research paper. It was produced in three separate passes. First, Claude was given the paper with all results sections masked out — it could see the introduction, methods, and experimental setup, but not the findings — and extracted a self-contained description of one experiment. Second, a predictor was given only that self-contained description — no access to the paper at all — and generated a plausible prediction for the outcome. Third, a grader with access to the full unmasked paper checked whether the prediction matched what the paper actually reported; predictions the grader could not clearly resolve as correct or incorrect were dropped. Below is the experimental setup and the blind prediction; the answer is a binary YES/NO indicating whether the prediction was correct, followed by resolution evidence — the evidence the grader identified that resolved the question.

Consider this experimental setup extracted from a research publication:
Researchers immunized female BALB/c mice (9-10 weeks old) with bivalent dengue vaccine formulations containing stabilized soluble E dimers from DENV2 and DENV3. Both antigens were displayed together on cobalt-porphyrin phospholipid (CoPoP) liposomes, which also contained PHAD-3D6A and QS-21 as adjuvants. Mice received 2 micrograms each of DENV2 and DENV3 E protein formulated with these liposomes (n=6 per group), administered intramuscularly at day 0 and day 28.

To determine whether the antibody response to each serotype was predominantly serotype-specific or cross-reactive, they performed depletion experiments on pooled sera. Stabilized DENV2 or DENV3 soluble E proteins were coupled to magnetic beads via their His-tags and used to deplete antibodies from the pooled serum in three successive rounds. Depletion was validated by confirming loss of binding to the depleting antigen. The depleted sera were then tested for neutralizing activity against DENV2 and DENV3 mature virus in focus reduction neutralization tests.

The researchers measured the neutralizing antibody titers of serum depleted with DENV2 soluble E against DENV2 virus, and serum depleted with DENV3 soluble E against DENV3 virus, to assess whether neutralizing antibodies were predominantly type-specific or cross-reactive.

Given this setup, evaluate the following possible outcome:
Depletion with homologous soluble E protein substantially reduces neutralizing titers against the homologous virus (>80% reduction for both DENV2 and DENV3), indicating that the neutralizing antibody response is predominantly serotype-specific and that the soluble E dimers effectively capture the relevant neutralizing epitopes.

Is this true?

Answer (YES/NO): YES